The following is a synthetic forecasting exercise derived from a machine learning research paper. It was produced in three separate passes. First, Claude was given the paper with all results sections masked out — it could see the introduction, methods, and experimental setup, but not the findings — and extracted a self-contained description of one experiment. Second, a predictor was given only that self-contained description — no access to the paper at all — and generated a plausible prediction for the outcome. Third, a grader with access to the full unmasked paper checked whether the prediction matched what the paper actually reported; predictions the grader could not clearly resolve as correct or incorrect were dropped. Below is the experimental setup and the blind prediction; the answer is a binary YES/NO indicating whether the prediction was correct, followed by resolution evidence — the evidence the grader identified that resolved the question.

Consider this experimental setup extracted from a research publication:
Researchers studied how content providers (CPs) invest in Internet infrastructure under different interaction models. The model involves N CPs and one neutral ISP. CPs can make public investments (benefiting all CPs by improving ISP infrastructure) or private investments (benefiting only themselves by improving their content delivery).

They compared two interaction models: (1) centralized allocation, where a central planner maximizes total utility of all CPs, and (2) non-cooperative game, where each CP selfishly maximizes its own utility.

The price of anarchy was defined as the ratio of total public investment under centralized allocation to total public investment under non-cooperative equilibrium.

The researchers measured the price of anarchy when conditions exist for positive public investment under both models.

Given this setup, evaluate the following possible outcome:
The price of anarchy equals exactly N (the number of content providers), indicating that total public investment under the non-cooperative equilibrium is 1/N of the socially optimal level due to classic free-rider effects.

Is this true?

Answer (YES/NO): NO